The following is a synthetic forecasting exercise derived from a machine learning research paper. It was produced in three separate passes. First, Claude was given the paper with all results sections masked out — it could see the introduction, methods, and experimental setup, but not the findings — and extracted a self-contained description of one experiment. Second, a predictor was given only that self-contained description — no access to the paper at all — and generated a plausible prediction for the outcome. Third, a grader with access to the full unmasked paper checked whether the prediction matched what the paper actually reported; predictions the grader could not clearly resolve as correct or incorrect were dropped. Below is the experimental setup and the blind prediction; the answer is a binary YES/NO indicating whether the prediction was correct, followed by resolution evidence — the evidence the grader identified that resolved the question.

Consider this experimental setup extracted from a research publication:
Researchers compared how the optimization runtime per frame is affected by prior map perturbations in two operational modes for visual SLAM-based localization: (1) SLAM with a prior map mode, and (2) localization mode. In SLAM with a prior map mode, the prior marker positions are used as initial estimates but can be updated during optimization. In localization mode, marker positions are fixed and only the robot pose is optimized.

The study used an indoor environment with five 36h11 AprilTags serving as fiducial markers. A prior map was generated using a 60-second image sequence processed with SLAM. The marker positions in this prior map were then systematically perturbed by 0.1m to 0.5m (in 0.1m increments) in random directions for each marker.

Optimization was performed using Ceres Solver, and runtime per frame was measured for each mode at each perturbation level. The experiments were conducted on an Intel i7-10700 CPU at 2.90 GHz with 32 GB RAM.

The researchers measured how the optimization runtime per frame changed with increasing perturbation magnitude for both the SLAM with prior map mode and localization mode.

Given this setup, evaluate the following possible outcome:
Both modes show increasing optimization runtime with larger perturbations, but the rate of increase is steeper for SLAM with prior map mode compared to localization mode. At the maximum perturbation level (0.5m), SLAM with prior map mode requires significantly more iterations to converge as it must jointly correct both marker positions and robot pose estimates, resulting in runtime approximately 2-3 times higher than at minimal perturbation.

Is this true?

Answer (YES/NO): NO